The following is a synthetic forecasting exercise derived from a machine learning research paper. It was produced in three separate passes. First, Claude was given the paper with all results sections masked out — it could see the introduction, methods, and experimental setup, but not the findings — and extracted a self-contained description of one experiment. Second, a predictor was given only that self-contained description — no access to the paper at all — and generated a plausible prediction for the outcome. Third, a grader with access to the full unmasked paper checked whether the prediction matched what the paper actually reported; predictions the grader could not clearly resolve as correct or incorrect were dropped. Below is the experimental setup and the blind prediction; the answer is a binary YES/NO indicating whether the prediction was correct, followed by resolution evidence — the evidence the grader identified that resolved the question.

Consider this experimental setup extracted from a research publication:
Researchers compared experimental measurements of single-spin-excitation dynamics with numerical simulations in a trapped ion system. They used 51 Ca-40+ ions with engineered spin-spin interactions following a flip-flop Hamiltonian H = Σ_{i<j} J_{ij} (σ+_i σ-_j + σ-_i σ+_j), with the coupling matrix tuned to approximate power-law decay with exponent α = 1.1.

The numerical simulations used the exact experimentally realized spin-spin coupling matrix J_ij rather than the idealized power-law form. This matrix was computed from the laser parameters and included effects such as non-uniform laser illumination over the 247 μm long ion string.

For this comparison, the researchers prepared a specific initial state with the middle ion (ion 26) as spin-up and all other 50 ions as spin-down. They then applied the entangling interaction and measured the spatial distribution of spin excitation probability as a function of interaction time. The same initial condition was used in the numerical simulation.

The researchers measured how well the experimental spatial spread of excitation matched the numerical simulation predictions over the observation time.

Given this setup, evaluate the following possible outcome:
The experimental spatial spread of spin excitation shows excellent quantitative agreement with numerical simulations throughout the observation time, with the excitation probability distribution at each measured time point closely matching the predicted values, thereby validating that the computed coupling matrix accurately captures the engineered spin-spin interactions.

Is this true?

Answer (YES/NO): NO